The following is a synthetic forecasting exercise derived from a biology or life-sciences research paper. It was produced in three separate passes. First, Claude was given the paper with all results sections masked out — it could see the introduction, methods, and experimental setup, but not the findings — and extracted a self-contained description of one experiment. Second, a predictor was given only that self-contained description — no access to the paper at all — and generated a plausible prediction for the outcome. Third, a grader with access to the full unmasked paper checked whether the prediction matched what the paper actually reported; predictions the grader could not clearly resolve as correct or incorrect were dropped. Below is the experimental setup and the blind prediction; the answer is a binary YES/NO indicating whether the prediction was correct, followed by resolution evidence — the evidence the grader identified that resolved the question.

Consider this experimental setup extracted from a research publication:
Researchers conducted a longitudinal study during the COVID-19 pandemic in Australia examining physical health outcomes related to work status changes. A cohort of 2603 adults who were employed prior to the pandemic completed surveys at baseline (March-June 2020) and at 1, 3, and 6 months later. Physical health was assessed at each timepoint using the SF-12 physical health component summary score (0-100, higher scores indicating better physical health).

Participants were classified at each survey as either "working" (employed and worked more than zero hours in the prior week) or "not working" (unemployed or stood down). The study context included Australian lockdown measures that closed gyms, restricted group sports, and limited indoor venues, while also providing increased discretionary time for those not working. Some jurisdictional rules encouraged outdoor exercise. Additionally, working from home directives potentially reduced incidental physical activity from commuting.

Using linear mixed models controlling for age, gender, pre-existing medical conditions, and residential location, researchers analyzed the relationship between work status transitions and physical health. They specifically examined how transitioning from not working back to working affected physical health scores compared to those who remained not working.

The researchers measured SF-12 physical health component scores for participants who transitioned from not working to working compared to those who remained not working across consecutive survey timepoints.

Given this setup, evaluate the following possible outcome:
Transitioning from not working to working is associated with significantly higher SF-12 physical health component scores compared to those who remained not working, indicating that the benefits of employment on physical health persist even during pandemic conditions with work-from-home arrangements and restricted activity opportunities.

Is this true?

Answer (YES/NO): NO